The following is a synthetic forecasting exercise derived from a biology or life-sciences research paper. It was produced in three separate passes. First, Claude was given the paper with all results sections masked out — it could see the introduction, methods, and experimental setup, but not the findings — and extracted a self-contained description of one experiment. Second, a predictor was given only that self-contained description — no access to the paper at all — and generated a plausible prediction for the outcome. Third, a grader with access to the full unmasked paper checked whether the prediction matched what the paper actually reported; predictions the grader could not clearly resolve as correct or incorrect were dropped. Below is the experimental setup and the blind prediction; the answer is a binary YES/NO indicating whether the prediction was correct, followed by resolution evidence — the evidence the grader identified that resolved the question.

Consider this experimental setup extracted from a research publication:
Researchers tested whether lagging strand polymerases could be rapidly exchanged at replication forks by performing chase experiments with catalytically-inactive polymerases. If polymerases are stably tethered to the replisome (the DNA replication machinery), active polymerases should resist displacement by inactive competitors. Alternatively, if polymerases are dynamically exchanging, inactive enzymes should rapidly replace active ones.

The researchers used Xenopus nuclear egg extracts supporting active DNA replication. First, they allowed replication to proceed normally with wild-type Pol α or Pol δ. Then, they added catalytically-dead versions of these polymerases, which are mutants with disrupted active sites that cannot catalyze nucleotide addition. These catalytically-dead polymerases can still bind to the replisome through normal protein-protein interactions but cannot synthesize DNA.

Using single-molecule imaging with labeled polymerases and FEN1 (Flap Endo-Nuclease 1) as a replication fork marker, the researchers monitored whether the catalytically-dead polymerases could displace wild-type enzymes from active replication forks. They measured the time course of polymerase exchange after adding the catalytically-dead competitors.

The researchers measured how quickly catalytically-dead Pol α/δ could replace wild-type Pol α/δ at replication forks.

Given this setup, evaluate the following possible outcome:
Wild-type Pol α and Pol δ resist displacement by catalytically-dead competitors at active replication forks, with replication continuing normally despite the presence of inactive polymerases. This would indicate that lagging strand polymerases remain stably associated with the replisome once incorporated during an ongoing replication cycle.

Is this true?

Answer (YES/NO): NO